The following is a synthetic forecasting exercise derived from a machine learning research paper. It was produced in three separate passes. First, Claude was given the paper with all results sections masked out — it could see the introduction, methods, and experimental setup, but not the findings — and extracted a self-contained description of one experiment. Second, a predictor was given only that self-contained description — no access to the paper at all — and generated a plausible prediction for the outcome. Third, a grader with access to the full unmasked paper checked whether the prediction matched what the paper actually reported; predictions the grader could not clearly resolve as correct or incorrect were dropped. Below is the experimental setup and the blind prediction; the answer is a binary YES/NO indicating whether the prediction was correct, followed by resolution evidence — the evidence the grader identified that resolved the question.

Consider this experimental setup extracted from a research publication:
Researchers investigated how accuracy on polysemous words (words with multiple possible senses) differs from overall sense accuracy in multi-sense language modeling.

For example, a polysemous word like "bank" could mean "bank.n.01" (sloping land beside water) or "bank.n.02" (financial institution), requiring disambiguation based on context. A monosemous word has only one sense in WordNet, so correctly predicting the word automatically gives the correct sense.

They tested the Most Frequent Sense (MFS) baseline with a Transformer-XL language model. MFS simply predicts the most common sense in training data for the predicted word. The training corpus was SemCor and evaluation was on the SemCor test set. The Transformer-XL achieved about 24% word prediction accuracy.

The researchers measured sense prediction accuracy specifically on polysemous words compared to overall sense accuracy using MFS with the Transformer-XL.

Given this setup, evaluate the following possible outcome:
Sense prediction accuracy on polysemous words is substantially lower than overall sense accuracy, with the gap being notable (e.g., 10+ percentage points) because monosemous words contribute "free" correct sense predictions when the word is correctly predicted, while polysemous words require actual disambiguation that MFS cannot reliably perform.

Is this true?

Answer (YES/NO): YES